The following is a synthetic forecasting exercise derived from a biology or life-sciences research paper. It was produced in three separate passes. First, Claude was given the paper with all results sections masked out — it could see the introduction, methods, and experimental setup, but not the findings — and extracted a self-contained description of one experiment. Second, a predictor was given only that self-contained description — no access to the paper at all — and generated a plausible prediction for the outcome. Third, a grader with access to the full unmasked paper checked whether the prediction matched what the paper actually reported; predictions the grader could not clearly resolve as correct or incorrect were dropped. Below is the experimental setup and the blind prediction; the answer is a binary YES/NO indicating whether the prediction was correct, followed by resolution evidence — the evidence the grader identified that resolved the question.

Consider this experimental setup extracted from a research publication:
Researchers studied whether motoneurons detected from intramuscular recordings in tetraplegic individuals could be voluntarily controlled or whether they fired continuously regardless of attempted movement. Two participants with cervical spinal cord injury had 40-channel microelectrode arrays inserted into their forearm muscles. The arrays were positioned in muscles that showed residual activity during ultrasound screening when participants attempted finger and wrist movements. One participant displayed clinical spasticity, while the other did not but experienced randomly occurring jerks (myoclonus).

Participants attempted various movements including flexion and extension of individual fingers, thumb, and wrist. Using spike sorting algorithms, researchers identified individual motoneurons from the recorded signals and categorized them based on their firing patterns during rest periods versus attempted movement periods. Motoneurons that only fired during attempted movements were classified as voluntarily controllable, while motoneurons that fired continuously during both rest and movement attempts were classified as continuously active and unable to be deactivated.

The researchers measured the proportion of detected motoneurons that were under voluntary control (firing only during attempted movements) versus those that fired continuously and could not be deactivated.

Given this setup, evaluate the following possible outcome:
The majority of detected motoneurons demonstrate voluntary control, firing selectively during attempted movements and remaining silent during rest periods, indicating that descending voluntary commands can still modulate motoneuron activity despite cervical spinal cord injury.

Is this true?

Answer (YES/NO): YES